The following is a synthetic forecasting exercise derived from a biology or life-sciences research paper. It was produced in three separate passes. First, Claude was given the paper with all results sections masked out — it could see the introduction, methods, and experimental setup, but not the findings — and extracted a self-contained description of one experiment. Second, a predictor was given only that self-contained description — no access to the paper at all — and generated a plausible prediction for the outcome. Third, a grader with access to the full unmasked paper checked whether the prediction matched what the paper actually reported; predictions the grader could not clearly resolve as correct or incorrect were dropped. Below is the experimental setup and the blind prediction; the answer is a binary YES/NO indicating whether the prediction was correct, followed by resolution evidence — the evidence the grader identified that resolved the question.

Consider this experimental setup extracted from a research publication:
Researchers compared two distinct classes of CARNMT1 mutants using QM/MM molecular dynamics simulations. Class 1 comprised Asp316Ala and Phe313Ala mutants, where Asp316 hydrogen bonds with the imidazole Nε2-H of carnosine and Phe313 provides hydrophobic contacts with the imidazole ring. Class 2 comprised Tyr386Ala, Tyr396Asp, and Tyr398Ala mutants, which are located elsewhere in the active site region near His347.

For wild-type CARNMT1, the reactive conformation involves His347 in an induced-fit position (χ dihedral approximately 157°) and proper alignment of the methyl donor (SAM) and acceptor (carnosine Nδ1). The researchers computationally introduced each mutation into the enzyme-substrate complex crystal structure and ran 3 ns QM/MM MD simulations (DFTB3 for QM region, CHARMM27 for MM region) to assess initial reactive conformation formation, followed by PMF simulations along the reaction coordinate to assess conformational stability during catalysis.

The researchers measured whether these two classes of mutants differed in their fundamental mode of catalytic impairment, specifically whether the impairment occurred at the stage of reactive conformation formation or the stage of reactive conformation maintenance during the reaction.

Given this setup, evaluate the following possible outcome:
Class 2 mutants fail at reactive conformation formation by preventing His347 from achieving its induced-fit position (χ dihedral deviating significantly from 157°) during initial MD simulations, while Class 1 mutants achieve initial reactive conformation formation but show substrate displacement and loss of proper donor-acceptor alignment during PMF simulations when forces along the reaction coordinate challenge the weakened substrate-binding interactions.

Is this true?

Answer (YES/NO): NO